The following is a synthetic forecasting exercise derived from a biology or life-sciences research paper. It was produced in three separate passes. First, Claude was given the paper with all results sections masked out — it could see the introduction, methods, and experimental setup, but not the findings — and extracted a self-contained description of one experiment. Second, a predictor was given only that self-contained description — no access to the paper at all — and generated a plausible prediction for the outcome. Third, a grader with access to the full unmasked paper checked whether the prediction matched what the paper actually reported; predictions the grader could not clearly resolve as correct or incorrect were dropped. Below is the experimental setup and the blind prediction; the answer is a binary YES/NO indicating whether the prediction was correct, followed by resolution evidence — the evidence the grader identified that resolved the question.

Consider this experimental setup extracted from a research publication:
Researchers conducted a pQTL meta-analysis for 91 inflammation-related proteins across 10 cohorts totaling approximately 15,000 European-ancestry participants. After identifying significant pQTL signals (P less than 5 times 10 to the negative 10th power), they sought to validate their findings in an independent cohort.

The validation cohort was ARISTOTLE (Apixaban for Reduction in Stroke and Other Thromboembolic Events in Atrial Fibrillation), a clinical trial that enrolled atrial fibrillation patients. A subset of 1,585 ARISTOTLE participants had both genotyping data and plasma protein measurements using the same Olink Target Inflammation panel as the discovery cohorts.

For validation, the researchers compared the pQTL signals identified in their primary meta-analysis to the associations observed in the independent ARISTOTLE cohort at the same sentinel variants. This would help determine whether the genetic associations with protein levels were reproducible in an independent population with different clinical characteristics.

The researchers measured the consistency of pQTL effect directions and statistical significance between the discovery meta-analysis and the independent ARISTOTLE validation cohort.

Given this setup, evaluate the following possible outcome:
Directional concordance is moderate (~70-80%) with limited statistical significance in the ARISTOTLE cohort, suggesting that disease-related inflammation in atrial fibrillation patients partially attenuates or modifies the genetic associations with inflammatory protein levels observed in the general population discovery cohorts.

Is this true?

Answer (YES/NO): NO